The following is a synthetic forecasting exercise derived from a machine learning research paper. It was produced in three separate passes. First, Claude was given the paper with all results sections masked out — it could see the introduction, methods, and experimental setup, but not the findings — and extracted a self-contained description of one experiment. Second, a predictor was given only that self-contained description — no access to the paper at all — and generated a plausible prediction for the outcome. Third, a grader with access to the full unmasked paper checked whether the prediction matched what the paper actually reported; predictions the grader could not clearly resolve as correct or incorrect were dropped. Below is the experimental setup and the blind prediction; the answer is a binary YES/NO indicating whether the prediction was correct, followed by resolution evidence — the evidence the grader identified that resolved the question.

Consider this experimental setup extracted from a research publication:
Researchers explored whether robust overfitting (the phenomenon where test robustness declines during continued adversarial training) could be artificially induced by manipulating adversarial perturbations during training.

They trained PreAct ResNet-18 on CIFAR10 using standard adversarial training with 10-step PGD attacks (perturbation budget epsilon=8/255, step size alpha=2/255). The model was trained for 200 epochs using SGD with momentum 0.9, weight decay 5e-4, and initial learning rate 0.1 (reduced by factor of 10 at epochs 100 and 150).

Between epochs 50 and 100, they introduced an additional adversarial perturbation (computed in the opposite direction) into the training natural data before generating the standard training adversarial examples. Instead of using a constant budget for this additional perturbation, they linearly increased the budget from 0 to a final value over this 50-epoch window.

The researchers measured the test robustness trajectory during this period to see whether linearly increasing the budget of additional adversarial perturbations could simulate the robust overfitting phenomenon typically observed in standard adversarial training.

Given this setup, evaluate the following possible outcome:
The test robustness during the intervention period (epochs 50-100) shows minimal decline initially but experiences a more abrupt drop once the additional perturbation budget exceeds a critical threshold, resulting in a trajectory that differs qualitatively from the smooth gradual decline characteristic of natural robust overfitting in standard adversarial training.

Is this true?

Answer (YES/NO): NO